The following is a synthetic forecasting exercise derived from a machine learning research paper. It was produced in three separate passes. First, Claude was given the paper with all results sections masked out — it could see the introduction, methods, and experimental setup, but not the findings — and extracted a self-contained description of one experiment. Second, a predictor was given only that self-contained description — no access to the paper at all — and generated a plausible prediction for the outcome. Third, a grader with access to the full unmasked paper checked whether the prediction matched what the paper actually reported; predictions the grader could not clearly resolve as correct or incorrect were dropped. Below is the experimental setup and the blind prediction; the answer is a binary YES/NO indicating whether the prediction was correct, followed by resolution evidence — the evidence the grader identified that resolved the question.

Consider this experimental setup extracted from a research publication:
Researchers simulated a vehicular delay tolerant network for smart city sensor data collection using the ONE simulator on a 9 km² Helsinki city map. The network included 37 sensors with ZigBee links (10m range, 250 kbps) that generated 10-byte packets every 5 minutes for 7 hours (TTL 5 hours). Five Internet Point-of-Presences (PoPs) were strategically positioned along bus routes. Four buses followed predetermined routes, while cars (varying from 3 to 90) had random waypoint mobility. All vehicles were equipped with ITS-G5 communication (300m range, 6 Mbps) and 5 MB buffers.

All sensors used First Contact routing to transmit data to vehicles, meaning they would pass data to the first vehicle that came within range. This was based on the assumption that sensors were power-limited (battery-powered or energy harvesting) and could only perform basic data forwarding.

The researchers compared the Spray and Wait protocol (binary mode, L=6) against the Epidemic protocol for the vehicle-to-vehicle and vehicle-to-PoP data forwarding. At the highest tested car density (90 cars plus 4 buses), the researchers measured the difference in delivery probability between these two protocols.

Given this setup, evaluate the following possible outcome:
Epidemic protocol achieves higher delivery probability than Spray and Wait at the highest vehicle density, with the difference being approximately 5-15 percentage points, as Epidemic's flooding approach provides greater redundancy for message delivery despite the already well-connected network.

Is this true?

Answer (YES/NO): NO